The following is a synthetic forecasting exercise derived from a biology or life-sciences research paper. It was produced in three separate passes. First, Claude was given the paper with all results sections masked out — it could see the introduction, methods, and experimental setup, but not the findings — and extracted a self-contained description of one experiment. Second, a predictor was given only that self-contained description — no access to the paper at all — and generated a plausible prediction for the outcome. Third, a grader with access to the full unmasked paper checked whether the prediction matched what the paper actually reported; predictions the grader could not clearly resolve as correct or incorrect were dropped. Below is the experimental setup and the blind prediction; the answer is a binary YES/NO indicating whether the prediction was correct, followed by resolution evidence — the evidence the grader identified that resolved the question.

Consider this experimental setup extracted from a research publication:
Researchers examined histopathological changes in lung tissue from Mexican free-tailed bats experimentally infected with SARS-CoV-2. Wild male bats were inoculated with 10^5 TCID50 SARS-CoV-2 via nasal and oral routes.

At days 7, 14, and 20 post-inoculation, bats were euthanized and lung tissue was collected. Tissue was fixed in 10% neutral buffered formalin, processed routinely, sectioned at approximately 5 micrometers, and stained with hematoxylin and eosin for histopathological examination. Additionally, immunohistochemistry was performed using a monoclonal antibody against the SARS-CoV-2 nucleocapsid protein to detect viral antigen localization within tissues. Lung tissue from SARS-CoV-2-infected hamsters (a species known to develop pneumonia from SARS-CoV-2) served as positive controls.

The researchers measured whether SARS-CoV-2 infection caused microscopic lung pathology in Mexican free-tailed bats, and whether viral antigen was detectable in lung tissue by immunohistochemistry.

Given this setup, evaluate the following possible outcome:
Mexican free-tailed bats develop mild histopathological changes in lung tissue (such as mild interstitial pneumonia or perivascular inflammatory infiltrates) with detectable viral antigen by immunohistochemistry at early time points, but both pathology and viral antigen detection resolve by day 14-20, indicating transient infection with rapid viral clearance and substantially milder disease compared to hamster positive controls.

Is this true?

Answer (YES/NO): NO